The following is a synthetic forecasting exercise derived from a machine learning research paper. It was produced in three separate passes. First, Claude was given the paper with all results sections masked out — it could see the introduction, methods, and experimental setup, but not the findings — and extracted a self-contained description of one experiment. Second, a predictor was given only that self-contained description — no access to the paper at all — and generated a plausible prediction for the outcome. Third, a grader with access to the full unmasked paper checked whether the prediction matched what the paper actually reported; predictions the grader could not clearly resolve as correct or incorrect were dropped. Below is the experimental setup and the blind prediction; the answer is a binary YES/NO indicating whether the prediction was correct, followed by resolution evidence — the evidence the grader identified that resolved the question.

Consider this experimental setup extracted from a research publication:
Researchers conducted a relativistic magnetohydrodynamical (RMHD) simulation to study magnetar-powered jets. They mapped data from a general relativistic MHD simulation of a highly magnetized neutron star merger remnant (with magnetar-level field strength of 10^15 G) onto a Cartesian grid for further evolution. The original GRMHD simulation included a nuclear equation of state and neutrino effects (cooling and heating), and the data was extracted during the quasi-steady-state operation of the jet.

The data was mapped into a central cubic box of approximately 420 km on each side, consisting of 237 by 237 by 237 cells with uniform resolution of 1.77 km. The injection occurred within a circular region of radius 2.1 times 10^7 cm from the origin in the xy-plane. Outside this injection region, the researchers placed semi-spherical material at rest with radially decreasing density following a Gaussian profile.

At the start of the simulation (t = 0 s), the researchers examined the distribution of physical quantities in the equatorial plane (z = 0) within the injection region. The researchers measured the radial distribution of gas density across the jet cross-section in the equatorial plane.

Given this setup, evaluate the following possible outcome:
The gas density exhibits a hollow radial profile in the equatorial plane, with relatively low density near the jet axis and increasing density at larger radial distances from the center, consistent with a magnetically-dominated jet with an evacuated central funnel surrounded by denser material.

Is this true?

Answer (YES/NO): YES